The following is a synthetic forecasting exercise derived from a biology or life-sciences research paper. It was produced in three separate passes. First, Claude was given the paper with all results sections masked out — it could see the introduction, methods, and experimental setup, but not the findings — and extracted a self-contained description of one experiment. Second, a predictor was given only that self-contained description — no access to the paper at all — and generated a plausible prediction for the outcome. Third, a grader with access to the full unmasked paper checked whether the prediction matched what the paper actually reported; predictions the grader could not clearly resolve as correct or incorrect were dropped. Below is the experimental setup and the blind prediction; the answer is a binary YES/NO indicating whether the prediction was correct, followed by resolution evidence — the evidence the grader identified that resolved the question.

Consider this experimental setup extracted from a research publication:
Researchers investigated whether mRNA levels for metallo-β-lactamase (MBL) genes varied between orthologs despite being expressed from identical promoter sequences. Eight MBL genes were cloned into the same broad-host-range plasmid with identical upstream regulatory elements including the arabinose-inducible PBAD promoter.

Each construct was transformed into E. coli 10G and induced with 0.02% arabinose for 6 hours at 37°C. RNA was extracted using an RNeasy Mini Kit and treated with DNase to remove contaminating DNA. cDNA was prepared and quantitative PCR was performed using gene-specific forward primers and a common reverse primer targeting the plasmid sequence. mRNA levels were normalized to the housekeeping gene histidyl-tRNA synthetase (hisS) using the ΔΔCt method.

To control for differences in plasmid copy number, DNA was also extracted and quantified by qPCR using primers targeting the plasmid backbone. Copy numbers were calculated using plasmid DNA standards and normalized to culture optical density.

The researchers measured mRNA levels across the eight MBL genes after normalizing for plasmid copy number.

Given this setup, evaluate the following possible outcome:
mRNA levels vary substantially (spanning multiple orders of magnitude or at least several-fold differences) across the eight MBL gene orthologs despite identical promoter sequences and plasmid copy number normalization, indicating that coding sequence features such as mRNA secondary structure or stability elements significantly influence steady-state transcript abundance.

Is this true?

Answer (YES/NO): YES